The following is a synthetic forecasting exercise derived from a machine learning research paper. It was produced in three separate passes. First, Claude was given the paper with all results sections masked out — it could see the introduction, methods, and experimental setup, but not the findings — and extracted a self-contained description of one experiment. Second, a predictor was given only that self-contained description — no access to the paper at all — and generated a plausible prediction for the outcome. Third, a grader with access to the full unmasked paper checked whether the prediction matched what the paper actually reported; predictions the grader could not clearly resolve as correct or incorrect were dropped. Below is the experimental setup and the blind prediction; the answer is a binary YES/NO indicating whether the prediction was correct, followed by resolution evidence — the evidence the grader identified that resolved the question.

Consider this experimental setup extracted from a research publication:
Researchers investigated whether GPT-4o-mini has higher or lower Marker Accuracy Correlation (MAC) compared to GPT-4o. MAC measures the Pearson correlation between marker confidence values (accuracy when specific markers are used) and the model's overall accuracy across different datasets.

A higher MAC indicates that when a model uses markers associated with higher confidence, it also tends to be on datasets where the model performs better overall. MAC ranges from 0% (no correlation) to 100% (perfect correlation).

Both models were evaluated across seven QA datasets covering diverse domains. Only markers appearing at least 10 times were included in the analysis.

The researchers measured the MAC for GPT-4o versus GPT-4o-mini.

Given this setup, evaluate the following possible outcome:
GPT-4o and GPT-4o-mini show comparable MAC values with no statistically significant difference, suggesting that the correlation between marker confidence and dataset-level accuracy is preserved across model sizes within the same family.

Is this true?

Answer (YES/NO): NO